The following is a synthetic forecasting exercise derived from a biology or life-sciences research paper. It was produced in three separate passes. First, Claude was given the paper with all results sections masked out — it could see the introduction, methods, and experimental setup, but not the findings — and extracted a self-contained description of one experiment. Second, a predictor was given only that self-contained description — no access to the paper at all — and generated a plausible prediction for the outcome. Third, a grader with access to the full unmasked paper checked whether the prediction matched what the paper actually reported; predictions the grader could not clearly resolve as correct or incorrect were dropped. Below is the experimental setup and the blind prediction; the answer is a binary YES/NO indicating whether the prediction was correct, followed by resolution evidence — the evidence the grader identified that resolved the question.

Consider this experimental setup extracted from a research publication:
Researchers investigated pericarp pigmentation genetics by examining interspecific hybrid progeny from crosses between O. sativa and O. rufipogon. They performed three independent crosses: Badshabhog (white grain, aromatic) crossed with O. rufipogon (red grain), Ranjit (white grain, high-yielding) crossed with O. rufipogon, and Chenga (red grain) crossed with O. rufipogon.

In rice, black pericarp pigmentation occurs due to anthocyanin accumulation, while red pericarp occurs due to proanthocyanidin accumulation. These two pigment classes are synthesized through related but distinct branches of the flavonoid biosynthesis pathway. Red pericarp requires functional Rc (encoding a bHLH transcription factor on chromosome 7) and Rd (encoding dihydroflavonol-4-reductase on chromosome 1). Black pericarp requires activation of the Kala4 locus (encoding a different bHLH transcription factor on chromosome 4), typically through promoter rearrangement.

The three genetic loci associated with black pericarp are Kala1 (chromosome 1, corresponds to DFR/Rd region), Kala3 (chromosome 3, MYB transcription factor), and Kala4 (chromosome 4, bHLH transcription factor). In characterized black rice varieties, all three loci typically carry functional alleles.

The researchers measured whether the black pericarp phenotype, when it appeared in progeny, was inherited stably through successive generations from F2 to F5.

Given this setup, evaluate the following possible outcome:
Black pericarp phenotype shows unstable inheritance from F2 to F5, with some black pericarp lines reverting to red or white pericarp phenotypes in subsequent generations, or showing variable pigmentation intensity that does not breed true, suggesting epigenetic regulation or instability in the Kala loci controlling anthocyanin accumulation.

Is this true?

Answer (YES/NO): NO